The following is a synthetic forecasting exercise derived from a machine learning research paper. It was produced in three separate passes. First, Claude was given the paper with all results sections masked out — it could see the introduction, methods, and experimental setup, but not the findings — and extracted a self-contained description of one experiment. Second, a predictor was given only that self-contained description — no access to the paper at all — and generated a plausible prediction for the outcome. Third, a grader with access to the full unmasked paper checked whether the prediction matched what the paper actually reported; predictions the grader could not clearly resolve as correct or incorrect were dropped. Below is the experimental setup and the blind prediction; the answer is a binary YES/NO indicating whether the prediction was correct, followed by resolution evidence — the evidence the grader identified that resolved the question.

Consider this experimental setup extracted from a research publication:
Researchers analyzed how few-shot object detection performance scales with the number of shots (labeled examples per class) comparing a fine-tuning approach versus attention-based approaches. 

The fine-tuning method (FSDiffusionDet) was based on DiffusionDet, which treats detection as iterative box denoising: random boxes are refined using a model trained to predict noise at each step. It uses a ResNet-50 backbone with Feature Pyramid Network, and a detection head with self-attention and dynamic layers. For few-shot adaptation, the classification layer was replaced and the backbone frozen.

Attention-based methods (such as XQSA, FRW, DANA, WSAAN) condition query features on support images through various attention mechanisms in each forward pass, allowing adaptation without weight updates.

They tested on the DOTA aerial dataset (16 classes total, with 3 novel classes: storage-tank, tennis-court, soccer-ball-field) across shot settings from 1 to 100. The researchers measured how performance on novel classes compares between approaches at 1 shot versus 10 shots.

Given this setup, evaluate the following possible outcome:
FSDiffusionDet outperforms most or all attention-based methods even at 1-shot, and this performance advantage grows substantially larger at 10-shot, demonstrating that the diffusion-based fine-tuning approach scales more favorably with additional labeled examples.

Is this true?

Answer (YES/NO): NO